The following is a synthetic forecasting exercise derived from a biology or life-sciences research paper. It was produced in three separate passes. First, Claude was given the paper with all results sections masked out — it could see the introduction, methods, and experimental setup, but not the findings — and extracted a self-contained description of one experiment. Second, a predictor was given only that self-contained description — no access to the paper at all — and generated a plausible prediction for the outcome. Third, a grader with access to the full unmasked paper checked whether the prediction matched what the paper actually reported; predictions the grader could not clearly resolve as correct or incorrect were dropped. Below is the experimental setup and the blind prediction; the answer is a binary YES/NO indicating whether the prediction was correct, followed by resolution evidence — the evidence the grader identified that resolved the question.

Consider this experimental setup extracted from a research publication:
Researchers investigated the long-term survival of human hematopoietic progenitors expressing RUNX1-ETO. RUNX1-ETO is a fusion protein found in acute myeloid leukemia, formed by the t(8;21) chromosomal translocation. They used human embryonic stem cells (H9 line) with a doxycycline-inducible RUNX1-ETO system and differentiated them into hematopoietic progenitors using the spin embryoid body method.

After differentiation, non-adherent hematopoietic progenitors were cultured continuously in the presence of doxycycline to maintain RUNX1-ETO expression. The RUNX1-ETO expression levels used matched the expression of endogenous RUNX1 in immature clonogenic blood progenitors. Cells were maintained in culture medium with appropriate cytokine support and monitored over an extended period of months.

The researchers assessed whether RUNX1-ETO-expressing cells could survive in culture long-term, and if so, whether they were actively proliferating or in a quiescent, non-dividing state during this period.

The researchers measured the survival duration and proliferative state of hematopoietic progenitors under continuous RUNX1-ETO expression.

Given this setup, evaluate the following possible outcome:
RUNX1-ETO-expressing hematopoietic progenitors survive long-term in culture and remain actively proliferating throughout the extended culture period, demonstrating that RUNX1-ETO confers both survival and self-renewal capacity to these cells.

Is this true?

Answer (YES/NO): NO